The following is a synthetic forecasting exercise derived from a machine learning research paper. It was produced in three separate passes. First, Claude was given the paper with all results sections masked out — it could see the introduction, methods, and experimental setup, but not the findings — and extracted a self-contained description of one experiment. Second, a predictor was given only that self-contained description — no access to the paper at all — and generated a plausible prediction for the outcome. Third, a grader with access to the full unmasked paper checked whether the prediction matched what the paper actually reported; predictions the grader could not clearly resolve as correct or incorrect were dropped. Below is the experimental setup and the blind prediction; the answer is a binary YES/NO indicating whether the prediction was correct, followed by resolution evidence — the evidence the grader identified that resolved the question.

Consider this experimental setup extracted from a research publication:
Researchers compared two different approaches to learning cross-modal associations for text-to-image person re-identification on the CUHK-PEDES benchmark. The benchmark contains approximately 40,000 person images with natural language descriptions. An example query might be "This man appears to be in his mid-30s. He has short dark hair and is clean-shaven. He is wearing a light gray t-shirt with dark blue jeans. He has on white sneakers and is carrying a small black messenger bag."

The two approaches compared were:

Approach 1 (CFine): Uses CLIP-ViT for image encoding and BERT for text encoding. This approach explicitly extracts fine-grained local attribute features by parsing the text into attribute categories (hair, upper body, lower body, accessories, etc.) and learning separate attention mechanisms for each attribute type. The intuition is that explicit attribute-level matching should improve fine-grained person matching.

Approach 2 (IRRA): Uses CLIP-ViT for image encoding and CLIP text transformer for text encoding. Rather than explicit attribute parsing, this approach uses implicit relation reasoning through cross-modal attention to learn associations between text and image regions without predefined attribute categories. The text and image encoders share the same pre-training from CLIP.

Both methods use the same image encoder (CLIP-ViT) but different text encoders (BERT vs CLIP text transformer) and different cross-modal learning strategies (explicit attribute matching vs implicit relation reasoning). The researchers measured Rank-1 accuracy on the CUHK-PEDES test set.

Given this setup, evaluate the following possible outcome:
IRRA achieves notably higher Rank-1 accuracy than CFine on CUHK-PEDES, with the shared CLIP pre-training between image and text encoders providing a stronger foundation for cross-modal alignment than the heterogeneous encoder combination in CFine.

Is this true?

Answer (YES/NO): YES